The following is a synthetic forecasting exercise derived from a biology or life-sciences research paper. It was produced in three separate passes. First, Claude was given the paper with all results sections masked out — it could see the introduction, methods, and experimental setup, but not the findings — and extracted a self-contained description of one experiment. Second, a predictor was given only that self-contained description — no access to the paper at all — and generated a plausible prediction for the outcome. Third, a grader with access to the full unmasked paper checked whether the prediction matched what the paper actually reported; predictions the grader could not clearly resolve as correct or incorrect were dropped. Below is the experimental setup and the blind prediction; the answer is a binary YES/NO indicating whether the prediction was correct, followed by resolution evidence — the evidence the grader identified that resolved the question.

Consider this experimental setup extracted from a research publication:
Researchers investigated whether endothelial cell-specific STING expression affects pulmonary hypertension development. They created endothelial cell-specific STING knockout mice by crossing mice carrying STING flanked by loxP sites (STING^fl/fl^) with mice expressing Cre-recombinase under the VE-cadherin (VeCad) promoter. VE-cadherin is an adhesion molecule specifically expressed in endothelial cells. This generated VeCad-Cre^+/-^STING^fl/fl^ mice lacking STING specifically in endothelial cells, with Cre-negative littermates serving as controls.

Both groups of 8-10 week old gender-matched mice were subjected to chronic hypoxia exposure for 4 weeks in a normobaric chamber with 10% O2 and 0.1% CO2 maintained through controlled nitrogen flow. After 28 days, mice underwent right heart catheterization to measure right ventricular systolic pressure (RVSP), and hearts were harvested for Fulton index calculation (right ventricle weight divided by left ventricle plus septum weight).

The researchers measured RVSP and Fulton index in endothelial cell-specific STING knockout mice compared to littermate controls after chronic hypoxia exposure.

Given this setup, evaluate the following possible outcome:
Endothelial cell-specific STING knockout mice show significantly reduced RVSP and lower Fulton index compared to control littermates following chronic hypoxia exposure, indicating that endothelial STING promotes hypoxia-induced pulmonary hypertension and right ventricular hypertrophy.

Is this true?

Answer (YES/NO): NO